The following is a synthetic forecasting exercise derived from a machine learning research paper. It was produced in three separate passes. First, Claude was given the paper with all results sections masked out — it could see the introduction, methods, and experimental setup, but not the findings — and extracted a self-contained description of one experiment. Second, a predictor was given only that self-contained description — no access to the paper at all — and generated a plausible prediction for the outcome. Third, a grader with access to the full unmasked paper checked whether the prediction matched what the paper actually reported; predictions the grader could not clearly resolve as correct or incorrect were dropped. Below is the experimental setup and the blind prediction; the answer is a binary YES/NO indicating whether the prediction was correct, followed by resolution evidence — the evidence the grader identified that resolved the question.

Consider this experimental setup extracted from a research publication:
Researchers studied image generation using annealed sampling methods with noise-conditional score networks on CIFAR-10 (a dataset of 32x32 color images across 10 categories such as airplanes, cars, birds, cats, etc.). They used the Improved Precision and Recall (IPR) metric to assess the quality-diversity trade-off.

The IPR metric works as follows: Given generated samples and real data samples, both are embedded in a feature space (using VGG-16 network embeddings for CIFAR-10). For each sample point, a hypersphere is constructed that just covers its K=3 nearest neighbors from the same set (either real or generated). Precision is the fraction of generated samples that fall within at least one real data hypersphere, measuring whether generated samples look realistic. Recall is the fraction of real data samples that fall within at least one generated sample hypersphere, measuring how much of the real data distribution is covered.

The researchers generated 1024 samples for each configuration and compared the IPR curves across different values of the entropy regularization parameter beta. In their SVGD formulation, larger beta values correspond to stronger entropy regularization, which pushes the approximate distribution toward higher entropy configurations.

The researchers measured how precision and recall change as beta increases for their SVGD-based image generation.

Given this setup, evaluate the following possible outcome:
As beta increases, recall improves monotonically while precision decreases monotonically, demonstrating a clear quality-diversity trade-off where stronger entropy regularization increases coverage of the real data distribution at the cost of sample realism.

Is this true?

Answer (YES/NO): YES